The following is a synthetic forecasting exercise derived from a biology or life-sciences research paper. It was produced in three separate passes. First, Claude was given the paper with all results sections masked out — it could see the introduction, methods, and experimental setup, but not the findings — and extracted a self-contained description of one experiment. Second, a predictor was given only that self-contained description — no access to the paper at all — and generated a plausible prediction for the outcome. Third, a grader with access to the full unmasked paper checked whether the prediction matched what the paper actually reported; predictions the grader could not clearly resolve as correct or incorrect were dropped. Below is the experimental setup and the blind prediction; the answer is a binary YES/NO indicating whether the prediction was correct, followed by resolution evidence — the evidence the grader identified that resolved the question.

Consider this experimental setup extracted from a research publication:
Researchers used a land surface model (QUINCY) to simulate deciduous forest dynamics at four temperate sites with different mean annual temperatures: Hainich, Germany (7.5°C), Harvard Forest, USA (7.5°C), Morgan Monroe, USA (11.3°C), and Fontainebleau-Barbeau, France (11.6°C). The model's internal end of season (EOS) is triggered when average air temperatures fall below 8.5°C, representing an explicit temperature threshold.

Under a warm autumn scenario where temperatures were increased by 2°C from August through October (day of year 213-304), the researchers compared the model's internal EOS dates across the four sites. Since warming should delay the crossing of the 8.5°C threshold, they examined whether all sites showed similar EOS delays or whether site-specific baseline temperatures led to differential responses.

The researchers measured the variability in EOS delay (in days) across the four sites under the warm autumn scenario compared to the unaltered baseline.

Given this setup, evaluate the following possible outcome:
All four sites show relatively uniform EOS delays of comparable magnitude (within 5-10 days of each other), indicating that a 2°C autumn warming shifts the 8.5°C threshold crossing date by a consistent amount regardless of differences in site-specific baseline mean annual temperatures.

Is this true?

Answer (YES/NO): NO